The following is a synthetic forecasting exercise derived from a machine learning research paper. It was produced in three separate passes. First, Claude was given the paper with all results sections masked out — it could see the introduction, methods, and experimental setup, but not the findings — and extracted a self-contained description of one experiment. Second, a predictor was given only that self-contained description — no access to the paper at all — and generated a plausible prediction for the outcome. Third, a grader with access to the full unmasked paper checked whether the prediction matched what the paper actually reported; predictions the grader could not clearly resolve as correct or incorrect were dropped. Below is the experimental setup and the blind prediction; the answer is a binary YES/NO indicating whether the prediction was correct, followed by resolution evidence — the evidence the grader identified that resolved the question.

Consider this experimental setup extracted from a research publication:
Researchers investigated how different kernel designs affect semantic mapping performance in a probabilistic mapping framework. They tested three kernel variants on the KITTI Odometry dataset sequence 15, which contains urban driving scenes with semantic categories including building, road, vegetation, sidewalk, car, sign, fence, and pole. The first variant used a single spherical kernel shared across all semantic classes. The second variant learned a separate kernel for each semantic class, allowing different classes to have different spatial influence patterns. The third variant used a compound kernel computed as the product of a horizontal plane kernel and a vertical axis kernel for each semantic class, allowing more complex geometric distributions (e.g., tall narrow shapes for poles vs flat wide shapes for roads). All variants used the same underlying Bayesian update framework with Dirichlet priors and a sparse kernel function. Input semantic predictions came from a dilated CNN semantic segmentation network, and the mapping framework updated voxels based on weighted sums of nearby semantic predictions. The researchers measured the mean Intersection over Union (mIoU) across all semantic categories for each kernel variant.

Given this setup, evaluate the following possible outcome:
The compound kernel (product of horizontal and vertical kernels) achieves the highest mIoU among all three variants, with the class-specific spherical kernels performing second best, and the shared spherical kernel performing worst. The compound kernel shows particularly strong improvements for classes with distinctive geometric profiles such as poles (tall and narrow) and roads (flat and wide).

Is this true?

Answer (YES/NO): NO